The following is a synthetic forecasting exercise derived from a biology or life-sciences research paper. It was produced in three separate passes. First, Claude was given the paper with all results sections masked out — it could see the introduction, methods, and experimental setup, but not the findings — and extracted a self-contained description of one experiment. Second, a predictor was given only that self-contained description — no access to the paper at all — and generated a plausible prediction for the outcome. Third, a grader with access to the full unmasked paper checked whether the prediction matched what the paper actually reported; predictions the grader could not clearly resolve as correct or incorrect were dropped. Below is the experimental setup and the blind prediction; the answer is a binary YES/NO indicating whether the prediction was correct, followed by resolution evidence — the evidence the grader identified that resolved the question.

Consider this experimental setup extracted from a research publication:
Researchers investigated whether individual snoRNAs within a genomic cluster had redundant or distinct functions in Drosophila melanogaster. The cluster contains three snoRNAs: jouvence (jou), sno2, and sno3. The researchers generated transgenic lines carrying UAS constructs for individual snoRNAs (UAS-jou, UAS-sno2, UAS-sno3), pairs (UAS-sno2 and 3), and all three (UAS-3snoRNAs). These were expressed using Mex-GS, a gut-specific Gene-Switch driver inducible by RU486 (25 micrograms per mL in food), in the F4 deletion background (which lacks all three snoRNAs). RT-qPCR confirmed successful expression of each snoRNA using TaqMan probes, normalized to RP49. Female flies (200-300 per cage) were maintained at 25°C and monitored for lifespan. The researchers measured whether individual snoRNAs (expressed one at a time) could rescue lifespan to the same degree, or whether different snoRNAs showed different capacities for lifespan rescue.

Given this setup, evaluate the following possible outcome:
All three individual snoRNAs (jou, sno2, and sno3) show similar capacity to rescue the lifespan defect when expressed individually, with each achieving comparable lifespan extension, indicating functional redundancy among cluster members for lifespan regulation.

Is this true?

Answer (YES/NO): NO